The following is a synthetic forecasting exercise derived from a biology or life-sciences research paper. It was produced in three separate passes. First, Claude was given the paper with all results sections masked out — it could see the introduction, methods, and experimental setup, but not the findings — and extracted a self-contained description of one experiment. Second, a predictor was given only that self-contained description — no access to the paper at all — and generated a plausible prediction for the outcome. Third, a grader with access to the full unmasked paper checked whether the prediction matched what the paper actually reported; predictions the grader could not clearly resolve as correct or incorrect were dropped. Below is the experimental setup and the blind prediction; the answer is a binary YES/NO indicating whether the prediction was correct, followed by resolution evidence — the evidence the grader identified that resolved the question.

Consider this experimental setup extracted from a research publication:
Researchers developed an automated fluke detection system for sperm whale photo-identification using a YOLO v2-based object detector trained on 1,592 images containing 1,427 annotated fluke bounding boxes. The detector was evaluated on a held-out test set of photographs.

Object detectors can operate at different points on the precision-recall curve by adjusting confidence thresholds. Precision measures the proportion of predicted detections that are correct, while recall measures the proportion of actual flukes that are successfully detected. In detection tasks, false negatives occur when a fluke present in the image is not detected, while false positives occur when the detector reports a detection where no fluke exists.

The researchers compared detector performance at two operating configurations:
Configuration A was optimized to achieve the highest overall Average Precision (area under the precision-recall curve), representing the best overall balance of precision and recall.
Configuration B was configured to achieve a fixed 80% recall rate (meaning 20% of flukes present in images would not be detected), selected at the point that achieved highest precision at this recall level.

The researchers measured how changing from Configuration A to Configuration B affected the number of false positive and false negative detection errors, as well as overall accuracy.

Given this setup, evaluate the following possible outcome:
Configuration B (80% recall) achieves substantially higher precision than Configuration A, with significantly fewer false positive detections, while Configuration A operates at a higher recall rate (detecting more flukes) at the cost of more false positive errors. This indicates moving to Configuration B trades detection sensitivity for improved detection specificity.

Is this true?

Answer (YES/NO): YES